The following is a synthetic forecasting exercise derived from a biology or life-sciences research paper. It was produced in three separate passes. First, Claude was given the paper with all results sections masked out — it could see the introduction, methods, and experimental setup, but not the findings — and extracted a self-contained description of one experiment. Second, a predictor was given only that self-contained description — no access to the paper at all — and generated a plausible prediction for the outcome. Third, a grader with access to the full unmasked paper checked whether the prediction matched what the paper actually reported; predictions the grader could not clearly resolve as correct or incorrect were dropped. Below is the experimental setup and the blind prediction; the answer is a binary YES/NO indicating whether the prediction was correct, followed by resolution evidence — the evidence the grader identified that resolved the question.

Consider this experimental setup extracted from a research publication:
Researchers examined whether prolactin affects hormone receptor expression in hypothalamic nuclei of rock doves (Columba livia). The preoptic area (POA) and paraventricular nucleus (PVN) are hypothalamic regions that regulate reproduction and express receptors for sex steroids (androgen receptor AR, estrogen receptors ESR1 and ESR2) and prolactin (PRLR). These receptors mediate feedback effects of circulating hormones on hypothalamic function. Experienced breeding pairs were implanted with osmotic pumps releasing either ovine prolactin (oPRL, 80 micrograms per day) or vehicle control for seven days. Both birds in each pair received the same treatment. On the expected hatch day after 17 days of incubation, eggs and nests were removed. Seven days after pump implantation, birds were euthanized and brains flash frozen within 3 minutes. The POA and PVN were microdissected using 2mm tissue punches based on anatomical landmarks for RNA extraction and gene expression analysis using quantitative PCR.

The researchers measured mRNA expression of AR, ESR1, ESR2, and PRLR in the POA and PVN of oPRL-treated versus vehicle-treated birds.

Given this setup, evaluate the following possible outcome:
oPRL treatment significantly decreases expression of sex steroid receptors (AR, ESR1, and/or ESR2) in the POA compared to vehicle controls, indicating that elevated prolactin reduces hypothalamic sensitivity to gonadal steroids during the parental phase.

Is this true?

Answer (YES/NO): NO